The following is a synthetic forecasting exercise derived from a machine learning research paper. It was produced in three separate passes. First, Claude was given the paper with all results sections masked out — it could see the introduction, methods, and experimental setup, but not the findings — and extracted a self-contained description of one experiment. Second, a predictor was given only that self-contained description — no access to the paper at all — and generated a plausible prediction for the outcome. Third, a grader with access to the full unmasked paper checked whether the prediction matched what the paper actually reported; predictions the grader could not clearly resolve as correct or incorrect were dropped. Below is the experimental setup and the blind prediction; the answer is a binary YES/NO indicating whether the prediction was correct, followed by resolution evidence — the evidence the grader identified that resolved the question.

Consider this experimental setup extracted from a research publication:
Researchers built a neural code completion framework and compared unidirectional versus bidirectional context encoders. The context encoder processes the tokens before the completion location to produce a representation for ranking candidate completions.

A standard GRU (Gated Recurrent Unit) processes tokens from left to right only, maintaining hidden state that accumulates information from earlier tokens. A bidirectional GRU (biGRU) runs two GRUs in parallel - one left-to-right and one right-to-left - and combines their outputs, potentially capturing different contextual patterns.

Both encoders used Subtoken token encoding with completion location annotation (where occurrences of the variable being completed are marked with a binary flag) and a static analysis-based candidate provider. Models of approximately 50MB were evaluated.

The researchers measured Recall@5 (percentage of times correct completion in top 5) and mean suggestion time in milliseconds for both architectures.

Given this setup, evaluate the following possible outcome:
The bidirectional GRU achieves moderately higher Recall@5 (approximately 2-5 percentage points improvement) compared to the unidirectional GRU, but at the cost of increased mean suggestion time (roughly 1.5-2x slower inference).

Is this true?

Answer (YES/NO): NO